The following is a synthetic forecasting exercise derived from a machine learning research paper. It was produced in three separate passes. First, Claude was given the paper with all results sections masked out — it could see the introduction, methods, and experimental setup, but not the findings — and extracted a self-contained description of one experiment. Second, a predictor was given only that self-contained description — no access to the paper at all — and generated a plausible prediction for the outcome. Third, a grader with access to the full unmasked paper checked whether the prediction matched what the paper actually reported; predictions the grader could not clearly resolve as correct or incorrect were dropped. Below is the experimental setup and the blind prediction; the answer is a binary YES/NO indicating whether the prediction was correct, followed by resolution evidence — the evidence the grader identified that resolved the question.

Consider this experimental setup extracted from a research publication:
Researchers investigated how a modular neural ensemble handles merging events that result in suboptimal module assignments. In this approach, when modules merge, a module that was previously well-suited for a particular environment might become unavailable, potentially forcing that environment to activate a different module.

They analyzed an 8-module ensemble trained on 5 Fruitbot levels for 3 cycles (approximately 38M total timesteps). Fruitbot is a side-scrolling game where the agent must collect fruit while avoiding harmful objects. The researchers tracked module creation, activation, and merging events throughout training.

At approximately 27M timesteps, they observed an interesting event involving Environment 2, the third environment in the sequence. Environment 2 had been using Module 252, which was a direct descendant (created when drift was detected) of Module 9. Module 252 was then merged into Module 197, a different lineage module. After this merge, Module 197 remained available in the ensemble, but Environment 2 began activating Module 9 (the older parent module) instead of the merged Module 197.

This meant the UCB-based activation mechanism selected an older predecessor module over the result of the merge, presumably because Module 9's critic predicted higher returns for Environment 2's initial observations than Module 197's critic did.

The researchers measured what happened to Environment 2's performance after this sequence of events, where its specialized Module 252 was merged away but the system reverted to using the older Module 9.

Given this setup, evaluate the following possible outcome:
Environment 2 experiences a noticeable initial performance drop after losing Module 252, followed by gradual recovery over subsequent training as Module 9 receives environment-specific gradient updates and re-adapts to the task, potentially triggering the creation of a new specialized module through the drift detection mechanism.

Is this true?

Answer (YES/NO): NO